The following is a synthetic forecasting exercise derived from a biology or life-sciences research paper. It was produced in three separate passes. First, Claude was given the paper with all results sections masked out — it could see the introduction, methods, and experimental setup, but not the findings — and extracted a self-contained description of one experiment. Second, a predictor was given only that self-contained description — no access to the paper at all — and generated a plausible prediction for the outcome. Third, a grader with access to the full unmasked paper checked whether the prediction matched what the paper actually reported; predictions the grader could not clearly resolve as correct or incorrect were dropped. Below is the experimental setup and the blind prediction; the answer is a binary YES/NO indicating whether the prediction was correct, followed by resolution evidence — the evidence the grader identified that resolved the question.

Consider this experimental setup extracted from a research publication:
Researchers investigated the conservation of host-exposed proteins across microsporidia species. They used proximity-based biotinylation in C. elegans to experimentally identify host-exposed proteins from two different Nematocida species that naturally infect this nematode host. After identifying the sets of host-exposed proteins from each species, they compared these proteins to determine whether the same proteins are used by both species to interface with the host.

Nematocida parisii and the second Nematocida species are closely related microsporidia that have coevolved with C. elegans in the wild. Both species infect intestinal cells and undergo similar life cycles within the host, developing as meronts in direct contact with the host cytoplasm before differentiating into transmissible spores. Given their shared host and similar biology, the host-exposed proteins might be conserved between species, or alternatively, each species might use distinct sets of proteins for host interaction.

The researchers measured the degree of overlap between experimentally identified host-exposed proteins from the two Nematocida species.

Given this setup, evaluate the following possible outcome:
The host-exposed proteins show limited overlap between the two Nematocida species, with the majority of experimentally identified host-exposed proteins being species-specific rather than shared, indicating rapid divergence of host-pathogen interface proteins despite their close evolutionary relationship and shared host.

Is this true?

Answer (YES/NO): YES